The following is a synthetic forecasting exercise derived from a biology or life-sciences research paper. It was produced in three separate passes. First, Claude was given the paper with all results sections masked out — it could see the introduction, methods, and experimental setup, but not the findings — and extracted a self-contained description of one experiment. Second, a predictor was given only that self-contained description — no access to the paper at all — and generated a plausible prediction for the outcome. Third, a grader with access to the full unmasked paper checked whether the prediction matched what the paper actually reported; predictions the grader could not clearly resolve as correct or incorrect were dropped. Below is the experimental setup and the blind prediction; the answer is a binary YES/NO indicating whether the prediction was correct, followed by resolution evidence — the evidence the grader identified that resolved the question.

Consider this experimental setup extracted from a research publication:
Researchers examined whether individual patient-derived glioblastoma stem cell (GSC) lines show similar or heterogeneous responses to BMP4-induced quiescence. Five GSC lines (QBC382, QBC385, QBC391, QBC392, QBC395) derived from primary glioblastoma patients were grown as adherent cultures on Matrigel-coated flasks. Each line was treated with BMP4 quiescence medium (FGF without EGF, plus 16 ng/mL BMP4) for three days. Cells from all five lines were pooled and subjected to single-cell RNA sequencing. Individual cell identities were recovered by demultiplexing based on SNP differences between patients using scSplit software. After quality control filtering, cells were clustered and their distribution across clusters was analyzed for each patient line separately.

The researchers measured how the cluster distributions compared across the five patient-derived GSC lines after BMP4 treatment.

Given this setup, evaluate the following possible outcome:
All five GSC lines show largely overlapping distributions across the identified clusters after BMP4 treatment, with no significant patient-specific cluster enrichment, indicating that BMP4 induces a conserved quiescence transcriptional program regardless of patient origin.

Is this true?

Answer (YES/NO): NO